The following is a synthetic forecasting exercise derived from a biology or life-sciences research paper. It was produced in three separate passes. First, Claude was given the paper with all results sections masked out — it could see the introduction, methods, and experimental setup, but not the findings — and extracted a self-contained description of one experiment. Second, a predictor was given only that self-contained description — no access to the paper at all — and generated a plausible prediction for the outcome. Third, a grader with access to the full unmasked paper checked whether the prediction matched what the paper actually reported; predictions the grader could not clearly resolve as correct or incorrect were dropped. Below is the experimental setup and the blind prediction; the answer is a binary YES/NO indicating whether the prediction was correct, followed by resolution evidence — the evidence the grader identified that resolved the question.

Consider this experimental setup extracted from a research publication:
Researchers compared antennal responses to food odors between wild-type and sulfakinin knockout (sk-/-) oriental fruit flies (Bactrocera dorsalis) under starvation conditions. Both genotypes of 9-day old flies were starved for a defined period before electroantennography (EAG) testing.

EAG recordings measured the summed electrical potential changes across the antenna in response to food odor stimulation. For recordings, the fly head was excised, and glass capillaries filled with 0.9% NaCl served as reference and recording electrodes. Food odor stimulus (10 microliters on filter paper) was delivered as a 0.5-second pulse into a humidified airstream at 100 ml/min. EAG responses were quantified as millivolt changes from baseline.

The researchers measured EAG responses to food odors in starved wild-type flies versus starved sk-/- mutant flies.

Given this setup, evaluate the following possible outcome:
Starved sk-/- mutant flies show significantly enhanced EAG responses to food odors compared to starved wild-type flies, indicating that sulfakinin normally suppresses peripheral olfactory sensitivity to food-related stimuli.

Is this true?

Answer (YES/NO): NO